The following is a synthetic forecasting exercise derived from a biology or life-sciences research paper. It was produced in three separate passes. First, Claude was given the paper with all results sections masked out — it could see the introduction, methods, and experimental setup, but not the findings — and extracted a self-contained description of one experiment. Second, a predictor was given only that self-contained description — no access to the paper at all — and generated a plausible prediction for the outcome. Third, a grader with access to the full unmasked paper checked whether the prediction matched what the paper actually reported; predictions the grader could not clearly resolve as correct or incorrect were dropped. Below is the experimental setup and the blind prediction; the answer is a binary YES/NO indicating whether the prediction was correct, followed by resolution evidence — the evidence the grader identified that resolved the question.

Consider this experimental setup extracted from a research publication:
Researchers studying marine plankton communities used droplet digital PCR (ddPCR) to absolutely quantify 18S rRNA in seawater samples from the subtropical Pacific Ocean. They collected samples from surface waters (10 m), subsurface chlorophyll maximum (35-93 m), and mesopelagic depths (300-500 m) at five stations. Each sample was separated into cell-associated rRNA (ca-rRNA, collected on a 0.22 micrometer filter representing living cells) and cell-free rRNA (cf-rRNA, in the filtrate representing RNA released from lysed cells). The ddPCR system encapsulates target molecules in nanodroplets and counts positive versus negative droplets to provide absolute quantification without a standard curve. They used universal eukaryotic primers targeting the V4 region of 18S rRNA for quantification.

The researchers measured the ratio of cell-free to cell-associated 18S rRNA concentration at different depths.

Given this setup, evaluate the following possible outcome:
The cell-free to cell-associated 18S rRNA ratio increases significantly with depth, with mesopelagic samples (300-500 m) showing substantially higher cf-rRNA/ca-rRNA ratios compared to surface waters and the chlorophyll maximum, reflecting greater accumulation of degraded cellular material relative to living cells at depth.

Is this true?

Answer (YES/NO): YES